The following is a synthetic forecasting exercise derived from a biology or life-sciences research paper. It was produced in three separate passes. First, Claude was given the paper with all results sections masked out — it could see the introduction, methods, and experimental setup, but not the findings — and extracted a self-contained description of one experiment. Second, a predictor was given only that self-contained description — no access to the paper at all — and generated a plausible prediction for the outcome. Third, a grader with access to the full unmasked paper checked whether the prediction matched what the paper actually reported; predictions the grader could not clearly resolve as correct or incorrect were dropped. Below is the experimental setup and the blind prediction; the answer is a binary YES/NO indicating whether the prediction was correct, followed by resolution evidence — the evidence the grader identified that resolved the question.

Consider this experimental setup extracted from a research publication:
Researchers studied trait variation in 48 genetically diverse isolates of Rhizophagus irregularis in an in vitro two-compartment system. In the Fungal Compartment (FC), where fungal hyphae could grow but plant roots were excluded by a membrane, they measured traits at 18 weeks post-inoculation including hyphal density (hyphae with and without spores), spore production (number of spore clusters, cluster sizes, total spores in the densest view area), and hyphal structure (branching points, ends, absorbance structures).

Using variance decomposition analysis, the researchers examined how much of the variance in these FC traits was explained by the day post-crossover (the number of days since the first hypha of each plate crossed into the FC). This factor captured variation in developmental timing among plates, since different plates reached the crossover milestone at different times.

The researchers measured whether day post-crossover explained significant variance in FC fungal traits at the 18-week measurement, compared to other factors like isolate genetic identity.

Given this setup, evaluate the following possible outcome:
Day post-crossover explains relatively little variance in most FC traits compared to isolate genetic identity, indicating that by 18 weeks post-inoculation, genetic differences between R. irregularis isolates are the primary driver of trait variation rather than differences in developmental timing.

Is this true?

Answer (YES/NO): NO